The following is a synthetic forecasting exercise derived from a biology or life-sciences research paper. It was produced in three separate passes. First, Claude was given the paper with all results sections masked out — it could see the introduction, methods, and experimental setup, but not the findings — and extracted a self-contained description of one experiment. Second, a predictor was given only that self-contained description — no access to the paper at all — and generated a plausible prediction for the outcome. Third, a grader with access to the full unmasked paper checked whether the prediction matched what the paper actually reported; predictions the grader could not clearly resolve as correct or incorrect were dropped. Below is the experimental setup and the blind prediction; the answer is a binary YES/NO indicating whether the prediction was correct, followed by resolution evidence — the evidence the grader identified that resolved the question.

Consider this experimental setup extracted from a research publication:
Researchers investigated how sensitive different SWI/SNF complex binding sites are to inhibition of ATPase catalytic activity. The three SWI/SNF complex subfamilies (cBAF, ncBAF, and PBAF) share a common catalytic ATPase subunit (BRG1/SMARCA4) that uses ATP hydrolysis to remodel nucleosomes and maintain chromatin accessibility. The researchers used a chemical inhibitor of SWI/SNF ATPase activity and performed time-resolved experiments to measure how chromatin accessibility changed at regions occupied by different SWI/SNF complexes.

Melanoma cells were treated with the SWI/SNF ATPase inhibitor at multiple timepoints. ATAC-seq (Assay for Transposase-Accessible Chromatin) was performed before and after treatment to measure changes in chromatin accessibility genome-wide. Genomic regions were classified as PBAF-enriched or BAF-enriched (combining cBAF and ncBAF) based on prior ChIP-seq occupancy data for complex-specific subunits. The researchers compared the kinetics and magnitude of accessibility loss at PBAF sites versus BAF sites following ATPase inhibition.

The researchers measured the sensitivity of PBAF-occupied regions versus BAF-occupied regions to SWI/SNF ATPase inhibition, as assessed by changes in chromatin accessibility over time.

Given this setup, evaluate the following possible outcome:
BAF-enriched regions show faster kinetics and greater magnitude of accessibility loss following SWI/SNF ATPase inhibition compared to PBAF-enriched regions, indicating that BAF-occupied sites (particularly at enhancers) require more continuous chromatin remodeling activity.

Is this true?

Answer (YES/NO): YES